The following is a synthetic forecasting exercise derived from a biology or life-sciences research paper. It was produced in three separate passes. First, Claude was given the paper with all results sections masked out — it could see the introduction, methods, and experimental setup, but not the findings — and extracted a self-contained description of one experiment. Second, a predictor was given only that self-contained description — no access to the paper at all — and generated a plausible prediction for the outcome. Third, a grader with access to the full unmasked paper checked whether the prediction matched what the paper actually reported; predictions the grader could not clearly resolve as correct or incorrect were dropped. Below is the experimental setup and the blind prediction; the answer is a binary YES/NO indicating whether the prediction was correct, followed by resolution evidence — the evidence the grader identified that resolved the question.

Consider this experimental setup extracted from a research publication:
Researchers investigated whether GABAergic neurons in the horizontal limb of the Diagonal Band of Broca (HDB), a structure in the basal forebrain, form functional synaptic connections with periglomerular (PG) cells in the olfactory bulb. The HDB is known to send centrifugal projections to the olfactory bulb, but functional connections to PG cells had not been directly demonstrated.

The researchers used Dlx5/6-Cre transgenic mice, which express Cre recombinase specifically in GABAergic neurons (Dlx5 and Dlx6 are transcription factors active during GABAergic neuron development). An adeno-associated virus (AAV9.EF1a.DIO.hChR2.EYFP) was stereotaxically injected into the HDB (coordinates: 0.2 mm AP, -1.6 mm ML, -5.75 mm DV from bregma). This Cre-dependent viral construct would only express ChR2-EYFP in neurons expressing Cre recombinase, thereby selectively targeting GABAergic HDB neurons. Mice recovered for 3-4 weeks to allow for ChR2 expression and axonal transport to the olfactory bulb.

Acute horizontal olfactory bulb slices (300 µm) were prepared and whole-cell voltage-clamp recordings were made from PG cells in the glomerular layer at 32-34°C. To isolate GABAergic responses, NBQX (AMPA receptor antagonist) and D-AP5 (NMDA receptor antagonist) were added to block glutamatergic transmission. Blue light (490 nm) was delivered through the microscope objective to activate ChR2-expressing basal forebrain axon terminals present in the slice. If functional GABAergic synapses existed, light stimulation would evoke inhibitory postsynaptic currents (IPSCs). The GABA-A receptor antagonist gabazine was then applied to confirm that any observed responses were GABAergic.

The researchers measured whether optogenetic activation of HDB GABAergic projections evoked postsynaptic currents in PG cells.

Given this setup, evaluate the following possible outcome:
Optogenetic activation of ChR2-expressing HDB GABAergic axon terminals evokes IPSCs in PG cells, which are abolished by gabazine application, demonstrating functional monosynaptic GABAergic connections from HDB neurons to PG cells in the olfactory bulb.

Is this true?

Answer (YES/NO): YES